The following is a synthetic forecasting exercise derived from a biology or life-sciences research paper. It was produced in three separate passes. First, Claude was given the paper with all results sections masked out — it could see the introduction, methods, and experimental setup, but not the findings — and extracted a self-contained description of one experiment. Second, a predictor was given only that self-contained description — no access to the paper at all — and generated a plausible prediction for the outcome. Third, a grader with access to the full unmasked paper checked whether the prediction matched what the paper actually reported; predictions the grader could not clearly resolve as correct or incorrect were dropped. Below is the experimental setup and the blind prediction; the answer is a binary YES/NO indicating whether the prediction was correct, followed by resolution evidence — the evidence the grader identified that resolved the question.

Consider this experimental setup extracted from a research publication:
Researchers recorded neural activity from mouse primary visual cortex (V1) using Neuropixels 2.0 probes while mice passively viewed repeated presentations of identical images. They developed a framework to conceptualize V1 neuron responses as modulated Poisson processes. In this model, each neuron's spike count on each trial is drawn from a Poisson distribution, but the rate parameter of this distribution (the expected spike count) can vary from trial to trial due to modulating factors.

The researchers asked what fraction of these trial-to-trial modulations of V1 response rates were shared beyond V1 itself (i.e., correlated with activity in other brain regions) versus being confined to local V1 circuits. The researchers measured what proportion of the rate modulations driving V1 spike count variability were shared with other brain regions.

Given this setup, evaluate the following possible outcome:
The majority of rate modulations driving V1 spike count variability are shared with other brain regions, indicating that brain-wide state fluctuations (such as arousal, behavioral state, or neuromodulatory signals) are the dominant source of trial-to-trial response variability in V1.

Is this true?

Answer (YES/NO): NO